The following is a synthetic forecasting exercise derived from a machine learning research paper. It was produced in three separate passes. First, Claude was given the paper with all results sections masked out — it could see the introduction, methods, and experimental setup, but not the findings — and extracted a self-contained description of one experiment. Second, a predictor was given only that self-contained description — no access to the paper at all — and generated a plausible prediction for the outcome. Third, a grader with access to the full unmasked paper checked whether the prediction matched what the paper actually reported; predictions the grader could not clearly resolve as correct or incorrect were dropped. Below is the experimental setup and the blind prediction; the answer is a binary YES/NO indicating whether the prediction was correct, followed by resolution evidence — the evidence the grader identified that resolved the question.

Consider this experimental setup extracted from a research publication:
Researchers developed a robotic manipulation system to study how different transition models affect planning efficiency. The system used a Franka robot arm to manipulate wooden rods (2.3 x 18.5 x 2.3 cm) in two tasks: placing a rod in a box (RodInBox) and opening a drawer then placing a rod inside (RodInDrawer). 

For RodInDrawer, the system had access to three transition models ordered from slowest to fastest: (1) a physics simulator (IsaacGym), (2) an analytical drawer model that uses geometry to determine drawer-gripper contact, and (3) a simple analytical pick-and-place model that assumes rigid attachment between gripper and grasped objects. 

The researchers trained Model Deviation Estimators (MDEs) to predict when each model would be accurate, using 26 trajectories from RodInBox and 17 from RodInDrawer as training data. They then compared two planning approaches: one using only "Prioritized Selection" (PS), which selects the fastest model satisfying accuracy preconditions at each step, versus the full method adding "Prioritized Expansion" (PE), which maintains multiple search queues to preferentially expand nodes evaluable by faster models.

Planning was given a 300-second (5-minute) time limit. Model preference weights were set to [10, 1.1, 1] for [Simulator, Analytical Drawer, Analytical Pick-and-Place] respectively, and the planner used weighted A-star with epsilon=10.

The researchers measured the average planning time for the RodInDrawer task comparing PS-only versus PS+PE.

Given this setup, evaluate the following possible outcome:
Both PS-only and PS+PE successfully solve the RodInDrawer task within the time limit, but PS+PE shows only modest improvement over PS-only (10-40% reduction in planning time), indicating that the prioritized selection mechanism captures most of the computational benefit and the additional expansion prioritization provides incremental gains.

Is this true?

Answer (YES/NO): NO